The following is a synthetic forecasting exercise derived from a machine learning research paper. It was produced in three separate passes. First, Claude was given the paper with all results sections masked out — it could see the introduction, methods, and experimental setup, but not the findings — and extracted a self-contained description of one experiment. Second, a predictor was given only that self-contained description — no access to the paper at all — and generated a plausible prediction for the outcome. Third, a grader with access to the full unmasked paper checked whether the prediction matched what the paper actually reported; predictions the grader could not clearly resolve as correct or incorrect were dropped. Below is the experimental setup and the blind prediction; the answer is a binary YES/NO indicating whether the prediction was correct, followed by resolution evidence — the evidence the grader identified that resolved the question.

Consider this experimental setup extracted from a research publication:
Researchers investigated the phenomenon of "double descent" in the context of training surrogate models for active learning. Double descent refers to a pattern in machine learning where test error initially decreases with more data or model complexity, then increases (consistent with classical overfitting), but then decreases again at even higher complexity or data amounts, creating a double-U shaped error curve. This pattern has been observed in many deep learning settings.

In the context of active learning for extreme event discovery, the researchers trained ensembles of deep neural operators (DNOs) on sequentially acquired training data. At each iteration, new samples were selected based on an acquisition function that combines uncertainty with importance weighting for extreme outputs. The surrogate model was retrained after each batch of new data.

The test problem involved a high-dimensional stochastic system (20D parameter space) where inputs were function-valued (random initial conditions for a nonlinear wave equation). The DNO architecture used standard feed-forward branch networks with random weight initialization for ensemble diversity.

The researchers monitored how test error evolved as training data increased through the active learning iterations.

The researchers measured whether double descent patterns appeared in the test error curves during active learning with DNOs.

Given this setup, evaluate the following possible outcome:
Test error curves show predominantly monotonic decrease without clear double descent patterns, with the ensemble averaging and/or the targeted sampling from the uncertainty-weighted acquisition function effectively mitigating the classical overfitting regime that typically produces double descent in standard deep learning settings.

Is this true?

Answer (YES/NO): YES